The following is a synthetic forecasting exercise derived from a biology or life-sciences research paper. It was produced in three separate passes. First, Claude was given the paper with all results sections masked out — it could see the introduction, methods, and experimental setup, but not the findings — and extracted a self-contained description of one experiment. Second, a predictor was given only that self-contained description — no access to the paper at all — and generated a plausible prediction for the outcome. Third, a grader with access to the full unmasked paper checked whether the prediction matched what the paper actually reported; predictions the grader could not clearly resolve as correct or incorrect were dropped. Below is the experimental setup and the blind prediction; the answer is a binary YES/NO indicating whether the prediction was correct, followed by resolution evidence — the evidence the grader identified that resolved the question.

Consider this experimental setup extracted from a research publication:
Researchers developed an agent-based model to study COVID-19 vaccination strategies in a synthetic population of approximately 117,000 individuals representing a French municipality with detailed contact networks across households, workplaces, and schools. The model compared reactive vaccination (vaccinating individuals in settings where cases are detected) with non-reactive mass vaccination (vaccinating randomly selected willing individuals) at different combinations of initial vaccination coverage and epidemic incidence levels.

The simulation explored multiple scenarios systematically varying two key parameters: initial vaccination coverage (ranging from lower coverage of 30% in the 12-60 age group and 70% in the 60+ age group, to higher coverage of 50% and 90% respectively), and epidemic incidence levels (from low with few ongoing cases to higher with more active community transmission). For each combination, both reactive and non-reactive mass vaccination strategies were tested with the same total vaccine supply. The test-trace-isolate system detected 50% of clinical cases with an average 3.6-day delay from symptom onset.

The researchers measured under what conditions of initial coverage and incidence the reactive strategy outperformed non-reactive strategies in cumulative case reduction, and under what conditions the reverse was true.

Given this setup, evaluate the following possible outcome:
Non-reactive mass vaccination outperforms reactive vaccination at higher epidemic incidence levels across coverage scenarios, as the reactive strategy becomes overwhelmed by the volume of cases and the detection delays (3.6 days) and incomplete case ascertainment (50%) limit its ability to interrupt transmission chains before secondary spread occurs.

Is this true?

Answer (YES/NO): NO